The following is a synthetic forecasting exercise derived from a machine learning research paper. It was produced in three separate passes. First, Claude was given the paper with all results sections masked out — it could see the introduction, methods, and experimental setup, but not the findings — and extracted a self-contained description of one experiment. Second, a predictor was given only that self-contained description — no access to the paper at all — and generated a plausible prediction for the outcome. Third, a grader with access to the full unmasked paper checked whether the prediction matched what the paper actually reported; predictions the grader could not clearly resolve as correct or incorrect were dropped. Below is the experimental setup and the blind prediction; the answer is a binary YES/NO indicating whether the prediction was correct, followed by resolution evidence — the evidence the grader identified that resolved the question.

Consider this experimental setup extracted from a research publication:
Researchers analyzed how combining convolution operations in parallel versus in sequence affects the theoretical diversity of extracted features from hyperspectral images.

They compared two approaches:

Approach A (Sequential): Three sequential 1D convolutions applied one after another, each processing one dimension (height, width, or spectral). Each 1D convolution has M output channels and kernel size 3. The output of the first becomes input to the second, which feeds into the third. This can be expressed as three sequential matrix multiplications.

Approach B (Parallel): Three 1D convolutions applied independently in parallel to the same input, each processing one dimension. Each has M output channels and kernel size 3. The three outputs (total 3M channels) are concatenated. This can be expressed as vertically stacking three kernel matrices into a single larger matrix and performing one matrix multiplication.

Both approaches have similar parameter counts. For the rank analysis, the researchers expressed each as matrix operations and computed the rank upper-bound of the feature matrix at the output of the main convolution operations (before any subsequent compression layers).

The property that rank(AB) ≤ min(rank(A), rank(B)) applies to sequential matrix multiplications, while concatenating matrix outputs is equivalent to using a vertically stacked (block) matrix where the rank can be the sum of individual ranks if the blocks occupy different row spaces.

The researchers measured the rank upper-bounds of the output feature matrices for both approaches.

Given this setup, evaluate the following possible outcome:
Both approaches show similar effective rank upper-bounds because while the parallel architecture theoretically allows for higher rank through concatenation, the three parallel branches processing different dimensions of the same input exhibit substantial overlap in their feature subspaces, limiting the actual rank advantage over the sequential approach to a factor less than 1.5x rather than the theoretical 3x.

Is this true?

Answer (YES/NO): NO